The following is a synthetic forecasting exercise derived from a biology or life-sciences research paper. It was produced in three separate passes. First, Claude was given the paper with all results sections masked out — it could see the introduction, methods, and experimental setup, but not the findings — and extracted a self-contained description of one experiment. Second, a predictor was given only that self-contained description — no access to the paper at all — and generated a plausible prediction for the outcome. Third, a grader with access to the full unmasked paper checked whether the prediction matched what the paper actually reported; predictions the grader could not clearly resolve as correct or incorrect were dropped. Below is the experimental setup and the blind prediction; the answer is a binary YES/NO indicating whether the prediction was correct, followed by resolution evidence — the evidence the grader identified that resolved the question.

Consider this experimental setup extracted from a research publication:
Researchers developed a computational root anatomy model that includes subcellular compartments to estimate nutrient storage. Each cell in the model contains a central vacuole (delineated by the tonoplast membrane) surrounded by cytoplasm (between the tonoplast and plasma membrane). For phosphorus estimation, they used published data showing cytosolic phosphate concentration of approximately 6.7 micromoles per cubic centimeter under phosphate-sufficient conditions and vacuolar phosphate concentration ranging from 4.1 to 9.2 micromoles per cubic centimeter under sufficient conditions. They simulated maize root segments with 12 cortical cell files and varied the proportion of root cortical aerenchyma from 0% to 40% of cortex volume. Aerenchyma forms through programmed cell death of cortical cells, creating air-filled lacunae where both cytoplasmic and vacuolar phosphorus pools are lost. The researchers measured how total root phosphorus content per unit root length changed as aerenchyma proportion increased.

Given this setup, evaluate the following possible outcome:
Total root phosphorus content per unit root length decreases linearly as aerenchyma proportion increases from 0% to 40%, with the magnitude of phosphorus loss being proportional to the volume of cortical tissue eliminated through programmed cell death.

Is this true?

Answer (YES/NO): NO